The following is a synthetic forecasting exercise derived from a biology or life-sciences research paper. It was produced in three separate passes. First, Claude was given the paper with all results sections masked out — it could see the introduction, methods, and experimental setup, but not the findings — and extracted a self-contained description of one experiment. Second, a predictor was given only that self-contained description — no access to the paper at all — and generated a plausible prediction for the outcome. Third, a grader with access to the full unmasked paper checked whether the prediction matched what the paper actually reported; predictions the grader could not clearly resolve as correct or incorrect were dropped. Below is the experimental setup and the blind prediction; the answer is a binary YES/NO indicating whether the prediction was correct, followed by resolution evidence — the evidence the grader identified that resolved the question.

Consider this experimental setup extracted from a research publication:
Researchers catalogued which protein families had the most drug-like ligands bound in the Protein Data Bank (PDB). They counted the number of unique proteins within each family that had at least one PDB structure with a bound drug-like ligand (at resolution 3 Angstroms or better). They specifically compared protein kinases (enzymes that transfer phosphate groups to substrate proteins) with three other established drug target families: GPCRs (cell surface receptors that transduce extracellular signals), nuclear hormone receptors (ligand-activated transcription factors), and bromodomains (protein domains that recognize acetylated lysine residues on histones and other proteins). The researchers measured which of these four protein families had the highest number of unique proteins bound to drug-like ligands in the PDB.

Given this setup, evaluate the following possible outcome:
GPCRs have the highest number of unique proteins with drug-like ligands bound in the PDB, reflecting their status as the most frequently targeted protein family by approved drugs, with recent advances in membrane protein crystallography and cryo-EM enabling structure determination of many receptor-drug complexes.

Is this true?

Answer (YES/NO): NO